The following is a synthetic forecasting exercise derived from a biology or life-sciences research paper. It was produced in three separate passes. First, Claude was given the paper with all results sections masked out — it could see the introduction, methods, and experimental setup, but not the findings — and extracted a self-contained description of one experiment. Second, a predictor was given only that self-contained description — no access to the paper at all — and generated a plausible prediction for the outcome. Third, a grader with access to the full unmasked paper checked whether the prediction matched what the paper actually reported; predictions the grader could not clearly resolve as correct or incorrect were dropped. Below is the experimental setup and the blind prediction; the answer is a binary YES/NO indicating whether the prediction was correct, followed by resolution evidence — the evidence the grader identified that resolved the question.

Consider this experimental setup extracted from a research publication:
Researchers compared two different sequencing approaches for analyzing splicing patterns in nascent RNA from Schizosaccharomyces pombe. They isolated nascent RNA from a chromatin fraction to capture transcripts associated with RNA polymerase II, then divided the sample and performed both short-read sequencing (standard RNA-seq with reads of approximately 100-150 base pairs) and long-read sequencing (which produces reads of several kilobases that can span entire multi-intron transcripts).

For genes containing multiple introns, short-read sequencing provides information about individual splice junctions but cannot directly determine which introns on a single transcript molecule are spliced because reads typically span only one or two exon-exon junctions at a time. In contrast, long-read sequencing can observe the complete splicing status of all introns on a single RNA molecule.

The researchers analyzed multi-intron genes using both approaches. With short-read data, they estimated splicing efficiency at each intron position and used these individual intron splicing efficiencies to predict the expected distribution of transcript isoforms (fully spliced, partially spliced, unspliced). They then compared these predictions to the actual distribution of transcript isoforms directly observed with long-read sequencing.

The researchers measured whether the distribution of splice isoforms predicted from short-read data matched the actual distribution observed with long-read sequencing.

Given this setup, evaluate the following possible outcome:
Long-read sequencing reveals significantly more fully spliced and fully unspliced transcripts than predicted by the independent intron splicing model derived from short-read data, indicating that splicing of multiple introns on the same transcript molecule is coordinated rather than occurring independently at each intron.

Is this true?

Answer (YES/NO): YES